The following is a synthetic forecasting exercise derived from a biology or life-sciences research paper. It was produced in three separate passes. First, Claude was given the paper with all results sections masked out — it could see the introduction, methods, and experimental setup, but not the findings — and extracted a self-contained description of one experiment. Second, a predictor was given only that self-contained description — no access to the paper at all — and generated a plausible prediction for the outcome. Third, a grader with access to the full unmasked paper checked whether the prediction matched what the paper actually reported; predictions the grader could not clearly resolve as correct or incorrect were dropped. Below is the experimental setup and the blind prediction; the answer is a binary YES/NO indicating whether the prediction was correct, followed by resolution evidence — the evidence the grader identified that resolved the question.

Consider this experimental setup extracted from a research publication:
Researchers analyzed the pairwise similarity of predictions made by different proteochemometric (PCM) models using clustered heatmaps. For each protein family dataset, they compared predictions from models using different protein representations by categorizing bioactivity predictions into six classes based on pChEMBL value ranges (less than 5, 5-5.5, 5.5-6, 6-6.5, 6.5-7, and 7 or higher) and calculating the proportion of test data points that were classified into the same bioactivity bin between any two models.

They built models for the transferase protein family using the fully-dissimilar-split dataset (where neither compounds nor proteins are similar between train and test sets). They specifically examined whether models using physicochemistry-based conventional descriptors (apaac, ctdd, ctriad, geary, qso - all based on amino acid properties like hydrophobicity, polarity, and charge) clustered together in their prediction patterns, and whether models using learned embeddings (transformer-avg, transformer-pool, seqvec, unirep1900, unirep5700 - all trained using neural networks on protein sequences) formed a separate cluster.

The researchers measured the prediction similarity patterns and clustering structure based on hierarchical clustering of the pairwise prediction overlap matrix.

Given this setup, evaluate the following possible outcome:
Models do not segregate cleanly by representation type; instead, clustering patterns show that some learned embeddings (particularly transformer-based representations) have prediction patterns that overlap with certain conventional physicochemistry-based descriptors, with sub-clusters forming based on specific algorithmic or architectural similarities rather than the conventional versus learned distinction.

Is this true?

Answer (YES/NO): NO